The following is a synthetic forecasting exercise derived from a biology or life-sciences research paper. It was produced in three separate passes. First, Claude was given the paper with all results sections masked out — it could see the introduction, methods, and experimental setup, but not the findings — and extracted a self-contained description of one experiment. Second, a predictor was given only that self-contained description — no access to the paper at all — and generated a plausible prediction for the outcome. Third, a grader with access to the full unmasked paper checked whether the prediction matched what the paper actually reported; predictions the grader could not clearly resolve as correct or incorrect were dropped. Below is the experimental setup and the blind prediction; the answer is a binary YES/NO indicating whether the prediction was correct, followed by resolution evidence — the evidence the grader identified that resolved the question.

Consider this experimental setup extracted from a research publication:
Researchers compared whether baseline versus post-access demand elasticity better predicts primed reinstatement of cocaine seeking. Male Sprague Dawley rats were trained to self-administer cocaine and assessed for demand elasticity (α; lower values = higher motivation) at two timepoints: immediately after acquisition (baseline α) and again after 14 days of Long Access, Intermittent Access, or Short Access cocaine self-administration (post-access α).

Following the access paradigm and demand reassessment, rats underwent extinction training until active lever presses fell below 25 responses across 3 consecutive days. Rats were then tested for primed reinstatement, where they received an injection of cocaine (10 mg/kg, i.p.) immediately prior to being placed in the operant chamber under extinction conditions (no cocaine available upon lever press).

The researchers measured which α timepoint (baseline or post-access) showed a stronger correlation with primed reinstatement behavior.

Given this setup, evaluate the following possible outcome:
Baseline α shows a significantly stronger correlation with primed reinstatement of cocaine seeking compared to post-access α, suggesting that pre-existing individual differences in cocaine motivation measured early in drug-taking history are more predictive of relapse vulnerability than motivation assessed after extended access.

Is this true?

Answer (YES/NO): NO